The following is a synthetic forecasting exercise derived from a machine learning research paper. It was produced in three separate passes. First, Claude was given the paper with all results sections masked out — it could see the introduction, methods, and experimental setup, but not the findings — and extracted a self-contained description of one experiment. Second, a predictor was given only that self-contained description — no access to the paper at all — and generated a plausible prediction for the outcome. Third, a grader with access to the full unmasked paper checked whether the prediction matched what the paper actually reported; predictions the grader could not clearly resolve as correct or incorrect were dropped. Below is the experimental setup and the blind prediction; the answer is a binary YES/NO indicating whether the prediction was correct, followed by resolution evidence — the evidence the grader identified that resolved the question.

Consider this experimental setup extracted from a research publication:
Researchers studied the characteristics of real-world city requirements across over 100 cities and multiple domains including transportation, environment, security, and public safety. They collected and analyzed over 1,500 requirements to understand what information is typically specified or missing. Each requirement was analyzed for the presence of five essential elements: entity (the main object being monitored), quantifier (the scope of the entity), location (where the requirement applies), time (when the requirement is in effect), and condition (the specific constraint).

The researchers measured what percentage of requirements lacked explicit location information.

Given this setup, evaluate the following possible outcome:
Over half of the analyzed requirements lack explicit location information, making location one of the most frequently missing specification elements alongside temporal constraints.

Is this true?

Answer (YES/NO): NO